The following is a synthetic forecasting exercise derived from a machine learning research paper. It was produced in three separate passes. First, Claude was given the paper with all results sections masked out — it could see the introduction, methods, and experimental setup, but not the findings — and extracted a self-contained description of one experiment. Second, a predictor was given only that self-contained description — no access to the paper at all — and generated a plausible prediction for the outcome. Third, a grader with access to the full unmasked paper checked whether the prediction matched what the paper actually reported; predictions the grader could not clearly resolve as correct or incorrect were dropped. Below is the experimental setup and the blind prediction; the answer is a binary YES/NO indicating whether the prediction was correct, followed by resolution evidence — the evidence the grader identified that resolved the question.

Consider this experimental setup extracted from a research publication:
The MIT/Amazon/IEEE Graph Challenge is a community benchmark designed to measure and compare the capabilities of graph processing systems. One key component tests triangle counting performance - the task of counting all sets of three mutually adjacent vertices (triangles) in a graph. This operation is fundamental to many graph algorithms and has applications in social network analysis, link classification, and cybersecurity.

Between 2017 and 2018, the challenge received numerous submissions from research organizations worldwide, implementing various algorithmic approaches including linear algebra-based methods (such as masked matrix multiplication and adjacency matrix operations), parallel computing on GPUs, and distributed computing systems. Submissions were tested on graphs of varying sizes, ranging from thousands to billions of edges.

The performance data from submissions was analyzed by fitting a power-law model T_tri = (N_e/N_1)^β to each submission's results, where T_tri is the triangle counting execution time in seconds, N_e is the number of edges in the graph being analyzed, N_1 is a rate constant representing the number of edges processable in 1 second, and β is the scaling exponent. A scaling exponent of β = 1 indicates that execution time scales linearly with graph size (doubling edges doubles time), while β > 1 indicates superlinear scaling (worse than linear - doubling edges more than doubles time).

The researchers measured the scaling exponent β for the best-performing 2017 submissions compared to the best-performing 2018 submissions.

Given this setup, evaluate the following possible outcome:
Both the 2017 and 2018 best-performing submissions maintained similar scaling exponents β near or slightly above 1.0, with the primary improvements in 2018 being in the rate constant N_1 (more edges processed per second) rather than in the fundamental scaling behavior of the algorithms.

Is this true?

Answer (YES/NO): NO